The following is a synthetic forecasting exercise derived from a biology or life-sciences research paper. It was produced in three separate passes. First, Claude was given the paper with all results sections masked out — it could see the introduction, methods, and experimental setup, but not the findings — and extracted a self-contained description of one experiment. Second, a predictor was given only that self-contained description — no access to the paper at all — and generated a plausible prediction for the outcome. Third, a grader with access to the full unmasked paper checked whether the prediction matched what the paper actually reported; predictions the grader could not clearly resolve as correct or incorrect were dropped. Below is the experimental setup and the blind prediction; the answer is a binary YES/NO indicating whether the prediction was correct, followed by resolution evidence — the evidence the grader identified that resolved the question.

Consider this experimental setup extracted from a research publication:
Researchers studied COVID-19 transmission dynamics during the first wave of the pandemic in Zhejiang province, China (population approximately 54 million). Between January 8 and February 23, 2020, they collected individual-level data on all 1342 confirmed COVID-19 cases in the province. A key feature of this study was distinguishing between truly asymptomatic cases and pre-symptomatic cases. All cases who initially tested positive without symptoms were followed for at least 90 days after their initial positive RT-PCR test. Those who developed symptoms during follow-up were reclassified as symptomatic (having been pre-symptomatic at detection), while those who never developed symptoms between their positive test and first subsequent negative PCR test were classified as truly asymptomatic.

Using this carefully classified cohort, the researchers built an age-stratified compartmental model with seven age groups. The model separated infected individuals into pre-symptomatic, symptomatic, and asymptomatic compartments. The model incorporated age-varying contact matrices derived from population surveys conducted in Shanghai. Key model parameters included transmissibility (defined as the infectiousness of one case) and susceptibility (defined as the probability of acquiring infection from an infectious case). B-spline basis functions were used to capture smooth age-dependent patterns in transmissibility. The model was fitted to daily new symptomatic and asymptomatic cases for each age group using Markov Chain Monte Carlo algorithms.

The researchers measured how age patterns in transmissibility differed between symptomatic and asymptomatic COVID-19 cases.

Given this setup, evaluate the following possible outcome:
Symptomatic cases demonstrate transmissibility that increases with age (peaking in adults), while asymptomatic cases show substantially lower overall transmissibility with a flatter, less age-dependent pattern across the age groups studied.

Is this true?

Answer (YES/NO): NO